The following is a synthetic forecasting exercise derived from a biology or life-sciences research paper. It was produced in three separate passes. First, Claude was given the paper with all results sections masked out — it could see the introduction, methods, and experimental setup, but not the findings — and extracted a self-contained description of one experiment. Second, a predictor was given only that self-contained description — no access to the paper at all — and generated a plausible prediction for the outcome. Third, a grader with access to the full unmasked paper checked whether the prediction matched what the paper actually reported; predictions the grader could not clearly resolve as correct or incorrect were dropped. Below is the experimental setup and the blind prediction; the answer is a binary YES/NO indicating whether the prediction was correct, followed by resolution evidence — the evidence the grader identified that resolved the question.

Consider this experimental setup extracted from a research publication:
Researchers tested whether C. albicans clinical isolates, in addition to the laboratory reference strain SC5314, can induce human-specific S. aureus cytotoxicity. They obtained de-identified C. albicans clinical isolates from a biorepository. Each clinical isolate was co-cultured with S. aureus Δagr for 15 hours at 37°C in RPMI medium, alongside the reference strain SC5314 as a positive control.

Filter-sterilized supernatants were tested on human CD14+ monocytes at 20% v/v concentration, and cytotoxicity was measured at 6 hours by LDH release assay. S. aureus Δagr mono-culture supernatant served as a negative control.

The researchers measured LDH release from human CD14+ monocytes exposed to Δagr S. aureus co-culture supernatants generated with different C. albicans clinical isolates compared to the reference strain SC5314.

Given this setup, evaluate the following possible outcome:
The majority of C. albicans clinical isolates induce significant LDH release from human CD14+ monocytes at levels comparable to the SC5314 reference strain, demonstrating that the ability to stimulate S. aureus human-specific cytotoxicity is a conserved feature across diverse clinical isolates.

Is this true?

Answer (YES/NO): NO